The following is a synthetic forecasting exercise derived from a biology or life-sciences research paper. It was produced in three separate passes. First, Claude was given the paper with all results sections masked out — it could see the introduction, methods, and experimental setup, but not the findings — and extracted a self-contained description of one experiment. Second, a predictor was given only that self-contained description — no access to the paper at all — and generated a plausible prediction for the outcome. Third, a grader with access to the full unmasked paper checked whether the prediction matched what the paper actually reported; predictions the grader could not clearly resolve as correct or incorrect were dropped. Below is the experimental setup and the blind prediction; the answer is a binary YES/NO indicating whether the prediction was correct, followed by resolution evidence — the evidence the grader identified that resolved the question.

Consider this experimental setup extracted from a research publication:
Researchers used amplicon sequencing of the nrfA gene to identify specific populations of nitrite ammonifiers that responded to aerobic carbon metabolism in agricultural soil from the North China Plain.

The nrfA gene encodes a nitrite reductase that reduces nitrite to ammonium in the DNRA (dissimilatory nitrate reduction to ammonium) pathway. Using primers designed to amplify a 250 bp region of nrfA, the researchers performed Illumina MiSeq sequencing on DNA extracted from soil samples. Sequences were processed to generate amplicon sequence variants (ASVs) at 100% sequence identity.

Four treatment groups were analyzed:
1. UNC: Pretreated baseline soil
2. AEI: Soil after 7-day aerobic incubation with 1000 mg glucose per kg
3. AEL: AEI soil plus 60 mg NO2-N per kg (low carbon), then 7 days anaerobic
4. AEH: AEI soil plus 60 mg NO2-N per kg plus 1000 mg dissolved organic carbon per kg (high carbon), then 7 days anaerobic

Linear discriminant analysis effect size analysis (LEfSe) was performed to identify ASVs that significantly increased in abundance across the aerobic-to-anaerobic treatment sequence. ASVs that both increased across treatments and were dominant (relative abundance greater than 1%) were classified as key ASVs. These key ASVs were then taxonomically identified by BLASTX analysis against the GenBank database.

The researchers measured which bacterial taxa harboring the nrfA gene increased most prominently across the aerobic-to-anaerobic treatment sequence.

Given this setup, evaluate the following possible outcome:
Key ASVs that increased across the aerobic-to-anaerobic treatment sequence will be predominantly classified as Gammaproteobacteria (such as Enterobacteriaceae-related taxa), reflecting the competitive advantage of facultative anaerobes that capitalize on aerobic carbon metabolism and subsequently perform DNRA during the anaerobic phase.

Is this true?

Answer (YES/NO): NO